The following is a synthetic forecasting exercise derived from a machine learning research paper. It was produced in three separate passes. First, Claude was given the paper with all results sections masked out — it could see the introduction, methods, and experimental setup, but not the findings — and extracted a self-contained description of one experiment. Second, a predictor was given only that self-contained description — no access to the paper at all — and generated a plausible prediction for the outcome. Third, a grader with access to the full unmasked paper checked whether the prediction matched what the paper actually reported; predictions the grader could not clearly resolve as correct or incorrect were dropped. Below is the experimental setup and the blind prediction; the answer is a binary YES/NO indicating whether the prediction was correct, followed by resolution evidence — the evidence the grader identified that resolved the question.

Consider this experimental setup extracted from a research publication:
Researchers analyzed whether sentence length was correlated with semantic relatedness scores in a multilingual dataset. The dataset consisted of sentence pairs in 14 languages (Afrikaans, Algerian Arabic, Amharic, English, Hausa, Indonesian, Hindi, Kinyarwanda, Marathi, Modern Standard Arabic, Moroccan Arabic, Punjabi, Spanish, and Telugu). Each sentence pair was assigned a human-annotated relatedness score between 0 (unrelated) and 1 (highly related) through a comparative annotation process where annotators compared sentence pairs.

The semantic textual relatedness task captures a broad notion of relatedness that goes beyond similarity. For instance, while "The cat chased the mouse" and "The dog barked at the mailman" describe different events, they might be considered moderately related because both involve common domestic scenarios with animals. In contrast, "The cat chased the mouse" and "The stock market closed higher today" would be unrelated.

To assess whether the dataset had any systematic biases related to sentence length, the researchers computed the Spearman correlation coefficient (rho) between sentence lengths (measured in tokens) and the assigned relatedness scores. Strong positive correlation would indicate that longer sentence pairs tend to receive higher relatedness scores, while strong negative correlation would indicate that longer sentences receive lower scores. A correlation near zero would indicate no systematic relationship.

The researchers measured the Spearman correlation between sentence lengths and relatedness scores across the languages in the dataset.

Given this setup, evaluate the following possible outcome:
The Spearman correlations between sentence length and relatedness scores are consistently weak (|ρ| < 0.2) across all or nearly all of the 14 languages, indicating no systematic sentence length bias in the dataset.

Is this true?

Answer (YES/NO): YES